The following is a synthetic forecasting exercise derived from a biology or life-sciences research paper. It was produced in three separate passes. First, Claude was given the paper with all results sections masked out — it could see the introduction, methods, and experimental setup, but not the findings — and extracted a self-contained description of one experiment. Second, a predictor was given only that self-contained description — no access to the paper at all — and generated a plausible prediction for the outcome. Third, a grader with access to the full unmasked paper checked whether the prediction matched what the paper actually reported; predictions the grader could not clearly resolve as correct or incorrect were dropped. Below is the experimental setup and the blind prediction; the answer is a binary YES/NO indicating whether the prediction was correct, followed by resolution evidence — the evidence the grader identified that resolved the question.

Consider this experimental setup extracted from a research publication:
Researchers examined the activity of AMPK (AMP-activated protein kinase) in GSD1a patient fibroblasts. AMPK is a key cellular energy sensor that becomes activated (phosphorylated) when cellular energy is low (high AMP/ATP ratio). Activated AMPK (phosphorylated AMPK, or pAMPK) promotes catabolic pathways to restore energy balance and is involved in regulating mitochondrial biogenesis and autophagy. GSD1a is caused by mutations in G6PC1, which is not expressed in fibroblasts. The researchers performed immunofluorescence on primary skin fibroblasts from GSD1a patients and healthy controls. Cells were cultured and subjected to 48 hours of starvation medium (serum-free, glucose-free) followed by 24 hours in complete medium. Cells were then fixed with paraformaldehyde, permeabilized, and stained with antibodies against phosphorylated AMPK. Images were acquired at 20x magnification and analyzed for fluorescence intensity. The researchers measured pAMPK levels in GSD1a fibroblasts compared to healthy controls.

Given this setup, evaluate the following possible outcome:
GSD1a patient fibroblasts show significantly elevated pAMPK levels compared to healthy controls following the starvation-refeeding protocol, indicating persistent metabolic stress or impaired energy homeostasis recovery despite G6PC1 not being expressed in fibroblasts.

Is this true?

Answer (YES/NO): NO